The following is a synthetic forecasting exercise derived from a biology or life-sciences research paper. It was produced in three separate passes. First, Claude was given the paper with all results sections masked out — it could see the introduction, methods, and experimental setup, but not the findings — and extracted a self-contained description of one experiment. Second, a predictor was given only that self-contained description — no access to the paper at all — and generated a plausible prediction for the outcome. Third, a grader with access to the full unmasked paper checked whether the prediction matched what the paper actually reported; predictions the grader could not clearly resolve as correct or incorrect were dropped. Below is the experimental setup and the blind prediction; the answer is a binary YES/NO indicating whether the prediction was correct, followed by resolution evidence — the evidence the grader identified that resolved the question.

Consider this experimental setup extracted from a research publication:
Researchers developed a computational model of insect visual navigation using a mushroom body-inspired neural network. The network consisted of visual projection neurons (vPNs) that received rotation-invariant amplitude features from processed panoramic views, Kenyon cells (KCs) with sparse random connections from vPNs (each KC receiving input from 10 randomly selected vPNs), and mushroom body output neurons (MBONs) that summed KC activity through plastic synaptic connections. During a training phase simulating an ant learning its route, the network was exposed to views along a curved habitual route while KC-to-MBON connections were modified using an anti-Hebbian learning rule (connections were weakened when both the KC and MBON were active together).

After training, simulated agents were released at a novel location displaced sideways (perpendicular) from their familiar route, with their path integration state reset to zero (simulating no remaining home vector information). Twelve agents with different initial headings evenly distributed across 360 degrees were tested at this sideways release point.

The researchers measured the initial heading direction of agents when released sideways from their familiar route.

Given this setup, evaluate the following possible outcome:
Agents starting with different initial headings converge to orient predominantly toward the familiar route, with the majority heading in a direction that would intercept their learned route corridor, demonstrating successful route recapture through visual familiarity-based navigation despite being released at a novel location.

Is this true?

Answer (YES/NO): YES